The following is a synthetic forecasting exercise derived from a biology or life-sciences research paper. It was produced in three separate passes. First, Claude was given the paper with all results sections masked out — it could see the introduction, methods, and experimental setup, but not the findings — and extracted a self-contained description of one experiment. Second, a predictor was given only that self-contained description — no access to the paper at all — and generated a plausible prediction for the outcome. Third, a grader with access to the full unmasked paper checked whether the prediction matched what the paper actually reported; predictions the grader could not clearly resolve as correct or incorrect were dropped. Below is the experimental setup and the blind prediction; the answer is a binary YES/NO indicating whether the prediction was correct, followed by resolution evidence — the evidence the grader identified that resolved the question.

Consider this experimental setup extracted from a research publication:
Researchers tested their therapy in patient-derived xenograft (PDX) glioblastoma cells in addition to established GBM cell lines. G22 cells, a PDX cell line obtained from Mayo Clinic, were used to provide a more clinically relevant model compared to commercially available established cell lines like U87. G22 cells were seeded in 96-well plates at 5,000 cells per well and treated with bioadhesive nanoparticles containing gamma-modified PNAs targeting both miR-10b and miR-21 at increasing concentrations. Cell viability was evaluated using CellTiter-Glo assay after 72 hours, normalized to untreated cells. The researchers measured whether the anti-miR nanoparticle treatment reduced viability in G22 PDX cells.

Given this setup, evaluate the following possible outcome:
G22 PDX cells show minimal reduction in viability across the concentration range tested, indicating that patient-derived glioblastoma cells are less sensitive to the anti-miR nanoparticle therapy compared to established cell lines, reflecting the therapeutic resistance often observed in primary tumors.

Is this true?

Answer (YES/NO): NO